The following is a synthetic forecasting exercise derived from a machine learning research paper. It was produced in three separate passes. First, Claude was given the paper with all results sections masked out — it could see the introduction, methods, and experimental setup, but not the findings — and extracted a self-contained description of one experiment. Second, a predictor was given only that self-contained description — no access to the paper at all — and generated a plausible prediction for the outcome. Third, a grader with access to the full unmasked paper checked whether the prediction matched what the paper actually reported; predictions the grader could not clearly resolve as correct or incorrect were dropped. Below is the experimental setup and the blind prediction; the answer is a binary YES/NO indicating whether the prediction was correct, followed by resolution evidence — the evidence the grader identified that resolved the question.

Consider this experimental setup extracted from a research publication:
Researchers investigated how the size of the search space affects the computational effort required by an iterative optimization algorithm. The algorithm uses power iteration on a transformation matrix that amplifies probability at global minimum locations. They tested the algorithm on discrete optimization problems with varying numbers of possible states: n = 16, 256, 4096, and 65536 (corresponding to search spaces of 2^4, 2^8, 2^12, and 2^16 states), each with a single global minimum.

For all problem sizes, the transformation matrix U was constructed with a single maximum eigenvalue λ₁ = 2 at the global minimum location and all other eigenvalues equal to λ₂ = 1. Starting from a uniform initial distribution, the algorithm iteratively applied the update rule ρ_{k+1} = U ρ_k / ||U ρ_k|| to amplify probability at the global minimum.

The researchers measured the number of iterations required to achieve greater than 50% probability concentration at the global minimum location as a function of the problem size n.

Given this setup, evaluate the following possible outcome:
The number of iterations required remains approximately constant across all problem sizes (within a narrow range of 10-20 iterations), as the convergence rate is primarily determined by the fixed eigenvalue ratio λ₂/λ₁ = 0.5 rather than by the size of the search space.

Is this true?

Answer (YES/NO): NO